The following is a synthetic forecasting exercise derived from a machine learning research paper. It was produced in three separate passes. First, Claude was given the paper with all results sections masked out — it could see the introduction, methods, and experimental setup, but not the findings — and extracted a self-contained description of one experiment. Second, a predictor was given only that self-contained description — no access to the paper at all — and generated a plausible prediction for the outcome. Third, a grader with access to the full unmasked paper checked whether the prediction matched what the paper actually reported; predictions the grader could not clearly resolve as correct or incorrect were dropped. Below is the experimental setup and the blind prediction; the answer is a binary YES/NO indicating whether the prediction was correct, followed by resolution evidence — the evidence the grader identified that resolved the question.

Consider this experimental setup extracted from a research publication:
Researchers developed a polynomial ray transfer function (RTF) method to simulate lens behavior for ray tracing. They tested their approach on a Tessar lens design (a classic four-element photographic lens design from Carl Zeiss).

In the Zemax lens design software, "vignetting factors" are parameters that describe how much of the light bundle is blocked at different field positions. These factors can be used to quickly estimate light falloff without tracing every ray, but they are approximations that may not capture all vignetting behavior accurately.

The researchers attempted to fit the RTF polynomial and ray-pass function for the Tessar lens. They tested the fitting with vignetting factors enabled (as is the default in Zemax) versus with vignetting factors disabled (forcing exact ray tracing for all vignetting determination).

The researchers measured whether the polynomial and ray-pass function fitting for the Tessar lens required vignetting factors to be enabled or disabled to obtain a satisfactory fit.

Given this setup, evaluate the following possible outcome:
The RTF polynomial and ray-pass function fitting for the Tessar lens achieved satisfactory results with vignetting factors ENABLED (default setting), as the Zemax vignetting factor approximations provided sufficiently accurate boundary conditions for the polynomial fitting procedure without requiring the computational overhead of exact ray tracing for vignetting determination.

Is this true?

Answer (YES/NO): NO